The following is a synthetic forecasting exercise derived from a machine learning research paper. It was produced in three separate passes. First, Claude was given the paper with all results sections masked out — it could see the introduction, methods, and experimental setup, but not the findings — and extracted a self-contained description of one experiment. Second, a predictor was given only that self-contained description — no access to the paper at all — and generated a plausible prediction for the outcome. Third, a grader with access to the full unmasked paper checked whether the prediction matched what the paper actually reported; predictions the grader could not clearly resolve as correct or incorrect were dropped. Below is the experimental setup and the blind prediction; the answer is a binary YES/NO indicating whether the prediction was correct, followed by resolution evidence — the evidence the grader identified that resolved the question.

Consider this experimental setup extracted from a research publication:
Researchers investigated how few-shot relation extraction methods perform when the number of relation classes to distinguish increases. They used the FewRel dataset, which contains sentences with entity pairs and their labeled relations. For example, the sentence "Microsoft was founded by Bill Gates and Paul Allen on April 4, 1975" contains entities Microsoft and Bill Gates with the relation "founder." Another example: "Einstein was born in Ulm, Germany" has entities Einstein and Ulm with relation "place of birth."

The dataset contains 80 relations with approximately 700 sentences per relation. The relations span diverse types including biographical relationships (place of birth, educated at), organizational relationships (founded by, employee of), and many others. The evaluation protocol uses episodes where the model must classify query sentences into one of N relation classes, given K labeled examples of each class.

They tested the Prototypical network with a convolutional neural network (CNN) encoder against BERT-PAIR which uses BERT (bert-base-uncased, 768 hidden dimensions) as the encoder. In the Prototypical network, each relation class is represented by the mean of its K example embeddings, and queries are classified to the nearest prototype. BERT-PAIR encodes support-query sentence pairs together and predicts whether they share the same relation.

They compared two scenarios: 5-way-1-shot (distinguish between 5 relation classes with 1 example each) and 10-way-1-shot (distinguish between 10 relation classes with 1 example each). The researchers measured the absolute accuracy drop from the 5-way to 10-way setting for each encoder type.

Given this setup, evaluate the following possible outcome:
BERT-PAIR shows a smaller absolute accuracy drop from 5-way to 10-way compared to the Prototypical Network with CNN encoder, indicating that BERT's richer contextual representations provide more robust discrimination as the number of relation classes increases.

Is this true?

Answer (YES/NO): YES